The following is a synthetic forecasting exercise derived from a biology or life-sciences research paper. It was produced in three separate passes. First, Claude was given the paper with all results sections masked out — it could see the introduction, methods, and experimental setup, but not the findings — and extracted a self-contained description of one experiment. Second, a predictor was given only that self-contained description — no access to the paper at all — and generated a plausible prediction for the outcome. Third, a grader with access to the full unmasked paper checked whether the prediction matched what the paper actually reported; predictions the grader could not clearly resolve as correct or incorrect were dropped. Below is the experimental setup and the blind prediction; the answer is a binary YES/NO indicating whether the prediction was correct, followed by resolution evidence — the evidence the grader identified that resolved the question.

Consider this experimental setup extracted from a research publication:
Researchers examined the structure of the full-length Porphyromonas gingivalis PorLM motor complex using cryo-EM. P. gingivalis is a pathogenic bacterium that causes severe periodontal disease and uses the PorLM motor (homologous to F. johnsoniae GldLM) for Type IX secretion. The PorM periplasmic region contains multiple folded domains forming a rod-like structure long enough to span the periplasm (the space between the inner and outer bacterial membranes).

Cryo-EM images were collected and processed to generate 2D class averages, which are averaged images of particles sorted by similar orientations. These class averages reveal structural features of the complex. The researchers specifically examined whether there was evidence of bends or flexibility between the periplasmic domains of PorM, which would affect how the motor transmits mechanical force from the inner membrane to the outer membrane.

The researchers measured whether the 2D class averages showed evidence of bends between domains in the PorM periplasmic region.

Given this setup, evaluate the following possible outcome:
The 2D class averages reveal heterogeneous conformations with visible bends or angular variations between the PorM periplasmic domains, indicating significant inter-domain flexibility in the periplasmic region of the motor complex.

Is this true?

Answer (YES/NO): YES